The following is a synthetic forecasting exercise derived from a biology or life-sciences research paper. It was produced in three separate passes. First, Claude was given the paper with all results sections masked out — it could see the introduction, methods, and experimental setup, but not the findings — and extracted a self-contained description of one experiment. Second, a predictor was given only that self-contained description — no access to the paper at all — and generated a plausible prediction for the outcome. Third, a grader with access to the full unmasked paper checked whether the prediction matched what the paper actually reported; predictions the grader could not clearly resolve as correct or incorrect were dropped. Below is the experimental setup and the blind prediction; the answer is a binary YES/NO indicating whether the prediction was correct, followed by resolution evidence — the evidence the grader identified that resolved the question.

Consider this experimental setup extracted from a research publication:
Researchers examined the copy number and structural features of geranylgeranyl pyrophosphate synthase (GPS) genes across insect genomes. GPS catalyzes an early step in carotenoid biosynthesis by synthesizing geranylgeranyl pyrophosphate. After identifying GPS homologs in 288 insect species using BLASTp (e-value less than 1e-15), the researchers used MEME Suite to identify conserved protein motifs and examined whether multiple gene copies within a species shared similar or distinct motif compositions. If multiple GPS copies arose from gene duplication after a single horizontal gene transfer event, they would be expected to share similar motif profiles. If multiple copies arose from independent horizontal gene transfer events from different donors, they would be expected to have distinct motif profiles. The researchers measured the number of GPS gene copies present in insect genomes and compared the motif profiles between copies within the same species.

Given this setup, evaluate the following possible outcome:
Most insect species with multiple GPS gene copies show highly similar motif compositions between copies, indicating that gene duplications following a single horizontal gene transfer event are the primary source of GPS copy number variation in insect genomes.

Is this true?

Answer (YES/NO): NO